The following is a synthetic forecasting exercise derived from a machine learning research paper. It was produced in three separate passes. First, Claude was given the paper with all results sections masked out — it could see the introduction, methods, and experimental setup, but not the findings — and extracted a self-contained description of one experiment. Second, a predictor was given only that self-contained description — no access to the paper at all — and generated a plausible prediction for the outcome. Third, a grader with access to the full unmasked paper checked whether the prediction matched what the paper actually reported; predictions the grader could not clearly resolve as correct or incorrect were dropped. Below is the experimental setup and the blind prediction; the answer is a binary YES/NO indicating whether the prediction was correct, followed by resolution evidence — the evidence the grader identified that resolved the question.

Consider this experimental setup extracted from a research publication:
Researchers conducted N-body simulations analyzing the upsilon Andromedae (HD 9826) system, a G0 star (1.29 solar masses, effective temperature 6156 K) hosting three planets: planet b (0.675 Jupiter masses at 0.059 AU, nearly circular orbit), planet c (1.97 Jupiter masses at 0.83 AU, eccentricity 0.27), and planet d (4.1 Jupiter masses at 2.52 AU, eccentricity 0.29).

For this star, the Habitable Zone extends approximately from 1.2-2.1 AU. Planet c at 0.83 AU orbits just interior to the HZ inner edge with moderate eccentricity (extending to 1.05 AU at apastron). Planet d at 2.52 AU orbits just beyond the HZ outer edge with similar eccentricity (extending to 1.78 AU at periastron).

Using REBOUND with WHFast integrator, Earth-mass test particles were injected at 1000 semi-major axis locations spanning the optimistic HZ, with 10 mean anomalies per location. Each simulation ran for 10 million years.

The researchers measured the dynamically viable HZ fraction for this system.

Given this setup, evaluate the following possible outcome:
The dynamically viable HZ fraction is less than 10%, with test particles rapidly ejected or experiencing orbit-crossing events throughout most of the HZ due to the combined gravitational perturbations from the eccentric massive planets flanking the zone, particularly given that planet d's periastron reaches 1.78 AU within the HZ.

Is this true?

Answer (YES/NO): YES